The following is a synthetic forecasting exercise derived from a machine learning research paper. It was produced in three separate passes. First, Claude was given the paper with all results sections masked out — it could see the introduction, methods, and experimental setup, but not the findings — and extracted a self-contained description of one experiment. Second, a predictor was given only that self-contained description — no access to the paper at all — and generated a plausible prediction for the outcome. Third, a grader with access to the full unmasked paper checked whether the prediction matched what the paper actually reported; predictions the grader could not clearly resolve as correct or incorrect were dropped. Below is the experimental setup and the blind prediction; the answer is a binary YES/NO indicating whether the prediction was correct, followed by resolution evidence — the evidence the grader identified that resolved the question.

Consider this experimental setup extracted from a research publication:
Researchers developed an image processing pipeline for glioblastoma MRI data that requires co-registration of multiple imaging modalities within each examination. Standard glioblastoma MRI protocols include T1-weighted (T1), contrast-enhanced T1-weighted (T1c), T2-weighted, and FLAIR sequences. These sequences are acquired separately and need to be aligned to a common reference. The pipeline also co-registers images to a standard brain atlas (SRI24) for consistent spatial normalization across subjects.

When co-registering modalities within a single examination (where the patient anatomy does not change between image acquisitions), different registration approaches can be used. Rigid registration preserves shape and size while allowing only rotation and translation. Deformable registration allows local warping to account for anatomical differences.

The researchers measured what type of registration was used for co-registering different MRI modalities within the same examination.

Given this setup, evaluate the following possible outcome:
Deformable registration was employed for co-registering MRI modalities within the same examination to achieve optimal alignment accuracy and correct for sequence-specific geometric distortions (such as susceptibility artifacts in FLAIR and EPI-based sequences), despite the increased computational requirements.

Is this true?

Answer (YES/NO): NO